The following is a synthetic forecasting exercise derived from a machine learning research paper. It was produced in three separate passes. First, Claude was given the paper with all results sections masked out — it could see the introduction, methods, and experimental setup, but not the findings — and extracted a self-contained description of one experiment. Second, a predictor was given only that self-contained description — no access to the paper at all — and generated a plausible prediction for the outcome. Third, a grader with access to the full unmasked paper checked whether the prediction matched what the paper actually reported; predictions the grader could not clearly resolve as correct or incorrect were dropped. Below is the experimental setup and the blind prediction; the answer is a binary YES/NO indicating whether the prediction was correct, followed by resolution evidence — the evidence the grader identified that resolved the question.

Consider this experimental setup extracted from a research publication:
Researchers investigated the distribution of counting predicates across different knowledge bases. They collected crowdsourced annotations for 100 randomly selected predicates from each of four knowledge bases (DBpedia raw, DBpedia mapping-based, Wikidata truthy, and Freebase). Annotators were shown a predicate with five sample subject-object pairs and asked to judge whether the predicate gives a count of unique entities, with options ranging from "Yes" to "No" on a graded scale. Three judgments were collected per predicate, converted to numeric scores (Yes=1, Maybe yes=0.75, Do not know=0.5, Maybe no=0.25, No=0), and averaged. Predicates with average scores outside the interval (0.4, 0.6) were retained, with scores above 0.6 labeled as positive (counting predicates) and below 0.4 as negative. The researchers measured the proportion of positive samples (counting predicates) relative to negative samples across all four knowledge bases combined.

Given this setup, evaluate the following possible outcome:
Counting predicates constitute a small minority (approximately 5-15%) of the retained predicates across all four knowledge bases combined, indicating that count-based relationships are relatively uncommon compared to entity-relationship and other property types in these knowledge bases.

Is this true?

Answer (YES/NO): YES